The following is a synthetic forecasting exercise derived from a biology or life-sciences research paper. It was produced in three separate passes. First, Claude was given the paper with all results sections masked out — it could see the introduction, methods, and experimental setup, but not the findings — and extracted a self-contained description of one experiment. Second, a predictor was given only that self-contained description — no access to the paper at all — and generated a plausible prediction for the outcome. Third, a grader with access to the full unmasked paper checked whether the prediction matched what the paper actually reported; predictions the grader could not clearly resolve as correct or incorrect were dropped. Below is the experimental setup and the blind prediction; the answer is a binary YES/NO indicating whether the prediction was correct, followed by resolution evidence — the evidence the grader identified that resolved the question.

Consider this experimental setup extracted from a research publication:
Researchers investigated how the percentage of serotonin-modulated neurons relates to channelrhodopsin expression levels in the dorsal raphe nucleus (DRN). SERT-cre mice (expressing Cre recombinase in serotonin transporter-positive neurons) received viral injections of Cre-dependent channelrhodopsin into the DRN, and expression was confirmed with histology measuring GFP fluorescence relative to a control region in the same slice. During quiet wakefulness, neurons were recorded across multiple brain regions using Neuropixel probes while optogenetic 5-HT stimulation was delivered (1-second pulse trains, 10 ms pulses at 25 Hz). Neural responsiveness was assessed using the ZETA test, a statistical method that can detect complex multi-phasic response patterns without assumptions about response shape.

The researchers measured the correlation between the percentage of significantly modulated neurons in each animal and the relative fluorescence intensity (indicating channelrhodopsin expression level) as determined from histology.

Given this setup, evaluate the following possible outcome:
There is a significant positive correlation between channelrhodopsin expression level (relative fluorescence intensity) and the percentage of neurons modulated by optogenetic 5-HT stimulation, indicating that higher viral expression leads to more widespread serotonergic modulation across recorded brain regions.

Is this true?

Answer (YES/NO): YES